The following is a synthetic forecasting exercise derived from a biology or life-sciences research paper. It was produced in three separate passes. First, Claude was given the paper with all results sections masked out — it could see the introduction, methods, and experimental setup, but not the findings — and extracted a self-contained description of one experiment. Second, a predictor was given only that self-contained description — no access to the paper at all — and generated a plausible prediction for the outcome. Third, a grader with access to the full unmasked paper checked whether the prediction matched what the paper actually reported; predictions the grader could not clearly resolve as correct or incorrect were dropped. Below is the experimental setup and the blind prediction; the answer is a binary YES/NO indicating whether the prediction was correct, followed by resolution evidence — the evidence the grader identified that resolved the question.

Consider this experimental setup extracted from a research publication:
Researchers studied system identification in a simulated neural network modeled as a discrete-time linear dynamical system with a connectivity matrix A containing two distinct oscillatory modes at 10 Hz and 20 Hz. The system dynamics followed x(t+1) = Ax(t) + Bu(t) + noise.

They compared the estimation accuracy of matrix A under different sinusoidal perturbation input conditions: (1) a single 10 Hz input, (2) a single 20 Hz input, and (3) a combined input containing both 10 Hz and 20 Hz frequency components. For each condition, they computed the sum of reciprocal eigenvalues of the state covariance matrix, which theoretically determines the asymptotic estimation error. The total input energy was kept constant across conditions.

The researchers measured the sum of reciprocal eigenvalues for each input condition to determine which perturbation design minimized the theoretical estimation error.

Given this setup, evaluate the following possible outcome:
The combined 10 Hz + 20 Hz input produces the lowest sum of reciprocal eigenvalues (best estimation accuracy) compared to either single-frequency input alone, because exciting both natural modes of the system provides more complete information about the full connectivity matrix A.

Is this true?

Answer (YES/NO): YES